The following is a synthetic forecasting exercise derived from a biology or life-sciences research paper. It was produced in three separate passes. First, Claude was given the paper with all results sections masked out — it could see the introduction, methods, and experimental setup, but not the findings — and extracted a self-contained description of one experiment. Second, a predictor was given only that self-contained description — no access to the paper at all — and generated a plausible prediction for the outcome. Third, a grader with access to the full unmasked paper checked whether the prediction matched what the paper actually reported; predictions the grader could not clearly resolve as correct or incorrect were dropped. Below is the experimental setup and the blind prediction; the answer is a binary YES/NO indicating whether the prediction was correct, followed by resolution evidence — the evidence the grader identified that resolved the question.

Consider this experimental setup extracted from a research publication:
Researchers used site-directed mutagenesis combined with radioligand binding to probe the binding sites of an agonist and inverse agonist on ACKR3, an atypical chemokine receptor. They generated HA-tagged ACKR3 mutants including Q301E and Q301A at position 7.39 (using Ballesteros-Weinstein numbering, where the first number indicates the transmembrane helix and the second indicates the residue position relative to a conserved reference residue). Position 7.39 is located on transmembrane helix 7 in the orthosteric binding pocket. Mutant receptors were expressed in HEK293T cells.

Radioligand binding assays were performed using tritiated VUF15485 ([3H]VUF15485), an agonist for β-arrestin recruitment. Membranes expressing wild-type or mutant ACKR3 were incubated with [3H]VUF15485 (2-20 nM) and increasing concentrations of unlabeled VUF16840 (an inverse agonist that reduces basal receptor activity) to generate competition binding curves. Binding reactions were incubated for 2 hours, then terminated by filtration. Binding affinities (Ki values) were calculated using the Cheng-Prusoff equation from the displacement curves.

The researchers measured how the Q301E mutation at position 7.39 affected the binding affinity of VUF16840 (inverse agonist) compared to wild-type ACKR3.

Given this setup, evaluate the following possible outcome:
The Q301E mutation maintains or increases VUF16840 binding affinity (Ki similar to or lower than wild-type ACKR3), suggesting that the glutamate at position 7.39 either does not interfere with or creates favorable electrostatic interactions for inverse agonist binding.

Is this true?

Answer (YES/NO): NO